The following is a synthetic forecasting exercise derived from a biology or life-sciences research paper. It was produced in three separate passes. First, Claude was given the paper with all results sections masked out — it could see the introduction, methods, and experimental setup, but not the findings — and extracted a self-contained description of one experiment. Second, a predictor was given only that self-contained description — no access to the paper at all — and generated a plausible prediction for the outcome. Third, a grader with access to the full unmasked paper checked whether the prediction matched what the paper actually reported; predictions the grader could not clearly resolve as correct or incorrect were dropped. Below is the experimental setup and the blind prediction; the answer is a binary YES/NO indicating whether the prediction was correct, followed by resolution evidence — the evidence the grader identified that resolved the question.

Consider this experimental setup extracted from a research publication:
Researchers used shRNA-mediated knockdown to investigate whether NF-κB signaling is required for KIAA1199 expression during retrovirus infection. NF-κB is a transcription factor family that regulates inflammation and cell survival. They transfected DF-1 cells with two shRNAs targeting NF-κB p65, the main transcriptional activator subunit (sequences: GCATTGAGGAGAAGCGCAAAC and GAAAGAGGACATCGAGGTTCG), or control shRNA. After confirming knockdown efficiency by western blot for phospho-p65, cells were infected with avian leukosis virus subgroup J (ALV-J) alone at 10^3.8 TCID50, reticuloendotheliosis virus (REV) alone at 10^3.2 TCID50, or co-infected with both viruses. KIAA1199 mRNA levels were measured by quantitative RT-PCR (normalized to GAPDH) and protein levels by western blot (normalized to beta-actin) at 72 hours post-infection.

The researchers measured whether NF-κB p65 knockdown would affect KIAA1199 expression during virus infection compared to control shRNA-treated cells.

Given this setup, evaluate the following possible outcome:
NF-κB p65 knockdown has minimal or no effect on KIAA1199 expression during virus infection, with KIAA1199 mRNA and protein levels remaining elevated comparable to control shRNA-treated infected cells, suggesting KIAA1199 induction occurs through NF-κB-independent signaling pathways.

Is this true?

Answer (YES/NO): NO